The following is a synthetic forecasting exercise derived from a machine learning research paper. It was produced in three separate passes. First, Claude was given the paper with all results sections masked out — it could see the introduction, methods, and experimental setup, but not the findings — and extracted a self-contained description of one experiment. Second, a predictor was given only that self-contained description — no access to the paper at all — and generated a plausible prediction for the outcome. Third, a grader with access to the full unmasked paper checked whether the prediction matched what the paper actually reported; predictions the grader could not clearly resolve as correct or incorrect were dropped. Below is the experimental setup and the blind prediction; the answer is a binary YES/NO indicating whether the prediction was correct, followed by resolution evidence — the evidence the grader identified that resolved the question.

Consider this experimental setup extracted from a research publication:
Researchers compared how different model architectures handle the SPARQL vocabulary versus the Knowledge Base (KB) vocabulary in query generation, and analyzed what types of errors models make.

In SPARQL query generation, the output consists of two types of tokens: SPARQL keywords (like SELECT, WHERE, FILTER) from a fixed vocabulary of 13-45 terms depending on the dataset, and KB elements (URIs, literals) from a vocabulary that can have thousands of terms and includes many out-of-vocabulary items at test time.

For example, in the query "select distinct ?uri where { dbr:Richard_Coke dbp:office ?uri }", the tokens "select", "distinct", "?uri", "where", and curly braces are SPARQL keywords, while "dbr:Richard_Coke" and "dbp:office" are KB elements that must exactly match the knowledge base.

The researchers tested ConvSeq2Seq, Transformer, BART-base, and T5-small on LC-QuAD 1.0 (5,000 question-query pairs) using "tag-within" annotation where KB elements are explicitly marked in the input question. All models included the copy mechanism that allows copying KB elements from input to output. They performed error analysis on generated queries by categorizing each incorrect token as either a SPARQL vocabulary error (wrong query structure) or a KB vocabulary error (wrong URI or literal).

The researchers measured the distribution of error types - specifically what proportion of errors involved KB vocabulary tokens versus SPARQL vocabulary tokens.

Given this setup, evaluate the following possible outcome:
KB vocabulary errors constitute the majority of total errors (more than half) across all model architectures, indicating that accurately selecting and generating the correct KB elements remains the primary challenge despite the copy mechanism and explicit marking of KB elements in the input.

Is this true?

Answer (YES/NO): NO